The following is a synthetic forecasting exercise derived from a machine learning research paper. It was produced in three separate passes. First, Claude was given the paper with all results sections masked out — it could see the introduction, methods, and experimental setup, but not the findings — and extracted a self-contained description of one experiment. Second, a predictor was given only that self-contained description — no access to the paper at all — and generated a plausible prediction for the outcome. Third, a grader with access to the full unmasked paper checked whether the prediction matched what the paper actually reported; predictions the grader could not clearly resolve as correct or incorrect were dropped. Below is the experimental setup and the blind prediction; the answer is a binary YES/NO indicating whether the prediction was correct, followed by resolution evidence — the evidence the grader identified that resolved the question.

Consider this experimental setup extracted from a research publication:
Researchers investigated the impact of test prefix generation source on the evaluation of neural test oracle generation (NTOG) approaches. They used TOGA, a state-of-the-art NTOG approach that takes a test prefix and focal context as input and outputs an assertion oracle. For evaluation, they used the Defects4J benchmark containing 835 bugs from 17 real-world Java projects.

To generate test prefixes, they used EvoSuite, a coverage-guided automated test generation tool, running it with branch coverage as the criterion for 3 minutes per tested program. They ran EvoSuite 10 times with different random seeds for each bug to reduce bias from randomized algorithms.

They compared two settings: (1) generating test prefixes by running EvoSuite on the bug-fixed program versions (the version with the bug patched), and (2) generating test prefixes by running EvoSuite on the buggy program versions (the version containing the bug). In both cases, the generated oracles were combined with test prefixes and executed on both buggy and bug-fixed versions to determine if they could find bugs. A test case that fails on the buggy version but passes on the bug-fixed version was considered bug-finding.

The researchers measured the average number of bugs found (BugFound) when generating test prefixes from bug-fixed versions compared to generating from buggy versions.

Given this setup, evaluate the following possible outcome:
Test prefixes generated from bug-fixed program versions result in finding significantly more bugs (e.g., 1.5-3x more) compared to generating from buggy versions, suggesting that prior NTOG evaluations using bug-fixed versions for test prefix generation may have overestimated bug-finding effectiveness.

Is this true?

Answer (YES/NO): YES